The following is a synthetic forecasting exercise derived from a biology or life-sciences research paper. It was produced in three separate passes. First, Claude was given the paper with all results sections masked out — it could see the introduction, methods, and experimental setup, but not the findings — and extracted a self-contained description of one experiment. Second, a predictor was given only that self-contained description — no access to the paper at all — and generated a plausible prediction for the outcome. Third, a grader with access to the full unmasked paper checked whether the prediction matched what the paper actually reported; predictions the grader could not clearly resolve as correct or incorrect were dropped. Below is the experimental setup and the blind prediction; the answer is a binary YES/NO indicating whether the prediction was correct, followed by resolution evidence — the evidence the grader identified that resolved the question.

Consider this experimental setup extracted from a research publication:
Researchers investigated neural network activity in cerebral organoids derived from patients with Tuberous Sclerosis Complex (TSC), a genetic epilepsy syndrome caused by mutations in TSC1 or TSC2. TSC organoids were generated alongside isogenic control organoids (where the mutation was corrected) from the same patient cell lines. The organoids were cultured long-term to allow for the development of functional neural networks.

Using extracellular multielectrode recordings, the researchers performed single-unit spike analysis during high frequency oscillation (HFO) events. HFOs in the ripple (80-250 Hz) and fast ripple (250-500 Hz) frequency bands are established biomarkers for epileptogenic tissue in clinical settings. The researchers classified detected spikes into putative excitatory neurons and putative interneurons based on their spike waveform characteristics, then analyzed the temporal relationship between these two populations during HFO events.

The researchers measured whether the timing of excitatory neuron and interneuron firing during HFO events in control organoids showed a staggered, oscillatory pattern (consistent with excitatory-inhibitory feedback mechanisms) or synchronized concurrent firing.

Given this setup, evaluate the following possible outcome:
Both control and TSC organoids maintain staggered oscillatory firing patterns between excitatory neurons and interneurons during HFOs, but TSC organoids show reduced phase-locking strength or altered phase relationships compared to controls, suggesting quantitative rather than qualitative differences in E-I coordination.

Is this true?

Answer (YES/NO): NO